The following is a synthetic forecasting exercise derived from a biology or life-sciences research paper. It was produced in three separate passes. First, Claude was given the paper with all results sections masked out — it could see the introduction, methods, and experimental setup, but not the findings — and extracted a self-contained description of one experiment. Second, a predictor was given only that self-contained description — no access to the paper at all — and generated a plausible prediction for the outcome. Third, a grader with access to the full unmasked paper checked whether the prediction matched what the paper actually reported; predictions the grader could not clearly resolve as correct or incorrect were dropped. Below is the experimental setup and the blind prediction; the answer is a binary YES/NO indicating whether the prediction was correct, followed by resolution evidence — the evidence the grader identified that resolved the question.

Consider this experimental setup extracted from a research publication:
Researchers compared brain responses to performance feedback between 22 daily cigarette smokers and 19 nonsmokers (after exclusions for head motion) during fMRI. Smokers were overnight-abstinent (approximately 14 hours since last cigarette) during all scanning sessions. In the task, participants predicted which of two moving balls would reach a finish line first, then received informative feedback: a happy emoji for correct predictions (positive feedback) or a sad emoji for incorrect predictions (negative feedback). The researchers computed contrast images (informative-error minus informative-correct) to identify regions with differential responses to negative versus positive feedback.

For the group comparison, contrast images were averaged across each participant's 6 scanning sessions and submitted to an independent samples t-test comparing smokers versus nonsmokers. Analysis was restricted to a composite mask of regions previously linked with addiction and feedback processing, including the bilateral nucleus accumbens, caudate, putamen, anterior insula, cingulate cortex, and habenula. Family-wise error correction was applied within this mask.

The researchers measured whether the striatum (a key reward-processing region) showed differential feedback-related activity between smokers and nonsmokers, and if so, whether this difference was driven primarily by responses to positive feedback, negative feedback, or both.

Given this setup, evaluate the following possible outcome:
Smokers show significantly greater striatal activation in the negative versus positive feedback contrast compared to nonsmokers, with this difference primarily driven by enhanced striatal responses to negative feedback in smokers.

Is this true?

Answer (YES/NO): NO